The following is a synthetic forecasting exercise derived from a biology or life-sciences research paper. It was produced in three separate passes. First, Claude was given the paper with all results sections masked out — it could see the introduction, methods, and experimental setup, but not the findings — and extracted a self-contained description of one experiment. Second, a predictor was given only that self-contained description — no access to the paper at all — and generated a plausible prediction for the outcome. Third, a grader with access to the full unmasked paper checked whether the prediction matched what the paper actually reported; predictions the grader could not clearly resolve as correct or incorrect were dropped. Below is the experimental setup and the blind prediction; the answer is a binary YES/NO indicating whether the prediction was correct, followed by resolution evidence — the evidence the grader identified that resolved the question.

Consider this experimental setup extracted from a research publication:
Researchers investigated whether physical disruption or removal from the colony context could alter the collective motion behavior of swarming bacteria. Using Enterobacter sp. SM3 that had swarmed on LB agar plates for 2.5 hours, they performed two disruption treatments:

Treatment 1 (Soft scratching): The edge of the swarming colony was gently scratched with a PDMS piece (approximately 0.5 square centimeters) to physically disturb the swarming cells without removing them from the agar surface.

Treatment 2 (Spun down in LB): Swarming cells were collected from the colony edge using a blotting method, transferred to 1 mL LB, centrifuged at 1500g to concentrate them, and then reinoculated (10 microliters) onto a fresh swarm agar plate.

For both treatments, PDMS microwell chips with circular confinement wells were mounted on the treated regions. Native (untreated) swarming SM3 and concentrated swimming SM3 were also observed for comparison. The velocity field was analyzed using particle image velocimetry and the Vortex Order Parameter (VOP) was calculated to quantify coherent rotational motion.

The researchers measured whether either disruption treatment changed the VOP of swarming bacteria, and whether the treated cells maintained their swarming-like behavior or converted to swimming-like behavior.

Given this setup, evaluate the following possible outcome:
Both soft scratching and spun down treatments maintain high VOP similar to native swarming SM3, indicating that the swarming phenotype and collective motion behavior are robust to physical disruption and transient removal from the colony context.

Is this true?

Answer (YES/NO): NO